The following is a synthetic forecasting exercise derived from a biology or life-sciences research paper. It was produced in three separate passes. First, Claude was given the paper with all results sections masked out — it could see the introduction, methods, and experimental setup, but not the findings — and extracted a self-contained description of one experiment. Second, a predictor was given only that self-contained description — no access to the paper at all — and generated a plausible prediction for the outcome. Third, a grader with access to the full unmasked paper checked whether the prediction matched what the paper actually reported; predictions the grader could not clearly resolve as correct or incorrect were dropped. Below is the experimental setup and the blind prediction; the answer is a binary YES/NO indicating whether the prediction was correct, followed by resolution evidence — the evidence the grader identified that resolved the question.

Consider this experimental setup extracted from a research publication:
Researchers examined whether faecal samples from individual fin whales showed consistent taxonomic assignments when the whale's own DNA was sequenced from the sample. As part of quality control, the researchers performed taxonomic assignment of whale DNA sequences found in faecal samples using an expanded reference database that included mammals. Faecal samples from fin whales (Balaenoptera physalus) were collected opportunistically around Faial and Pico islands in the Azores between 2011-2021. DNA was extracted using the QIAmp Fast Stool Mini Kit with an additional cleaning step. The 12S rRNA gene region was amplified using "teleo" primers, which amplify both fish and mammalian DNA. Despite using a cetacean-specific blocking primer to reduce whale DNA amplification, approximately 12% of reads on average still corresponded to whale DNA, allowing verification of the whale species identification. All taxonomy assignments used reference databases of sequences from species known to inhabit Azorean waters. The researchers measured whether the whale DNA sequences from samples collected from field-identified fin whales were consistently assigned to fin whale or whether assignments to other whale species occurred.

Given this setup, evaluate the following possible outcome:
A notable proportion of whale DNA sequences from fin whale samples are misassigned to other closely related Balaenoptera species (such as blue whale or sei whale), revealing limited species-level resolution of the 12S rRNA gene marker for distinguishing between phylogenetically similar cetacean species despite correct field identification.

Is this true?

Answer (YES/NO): NO